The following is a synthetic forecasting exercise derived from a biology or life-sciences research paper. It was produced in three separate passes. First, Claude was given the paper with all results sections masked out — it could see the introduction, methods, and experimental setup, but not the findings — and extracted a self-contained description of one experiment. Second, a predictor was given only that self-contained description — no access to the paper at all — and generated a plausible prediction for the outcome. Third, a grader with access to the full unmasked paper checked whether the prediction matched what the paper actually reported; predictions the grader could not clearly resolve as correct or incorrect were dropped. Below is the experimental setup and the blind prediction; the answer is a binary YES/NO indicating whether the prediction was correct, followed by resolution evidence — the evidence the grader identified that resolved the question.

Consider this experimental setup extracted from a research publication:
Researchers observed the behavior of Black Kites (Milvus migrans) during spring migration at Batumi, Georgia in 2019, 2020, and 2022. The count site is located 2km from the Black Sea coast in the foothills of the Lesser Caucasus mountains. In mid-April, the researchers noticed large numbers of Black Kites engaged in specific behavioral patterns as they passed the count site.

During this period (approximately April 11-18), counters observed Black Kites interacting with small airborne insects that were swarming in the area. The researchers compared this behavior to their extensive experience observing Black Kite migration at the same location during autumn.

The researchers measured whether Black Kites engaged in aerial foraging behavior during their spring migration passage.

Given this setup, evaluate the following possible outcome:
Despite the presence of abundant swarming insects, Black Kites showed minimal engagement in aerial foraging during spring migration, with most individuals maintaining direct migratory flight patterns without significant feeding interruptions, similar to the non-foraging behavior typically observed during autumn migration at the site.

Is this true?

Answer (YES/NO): NO